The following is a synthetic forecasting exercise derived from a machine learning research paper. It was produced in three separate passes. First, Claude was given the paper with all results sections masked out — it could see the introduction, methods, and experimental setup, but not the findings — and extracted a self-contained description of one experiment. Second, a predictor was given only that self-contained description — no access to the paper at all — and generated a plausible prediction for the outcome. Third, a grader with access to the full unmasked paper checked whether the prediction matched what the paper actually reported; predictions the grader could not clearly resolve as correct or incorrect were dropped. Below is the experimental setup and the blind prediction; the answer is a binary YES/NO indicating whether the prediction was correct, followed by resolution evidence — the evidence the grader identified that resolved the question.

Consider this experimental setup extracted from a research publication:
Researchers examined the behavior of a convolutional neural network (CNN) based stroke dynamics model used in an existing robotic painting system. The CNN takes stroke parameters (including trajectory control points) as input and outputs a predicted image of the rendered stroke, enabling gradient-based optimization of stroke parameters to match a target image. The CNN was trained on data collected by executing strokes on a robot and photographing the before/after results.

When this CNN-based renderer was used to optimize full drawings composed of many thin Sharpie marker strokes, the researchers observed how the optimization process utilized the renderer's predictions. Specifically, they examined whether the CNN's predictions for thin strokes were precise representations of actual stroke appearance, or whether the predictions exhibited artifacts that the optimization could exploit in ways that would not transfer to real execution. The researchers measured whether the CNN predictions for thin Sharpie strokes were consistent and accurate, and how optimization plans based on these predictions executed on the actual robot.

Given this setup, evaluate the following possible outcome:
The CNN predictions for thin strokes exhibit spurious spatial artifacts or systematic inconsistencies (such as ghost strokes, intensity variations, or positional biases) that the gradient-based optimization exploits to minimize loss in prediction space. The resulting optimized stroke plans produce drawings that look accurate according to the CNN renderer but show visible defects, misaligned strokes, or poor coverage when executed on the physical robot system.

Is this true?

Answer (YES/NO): NO